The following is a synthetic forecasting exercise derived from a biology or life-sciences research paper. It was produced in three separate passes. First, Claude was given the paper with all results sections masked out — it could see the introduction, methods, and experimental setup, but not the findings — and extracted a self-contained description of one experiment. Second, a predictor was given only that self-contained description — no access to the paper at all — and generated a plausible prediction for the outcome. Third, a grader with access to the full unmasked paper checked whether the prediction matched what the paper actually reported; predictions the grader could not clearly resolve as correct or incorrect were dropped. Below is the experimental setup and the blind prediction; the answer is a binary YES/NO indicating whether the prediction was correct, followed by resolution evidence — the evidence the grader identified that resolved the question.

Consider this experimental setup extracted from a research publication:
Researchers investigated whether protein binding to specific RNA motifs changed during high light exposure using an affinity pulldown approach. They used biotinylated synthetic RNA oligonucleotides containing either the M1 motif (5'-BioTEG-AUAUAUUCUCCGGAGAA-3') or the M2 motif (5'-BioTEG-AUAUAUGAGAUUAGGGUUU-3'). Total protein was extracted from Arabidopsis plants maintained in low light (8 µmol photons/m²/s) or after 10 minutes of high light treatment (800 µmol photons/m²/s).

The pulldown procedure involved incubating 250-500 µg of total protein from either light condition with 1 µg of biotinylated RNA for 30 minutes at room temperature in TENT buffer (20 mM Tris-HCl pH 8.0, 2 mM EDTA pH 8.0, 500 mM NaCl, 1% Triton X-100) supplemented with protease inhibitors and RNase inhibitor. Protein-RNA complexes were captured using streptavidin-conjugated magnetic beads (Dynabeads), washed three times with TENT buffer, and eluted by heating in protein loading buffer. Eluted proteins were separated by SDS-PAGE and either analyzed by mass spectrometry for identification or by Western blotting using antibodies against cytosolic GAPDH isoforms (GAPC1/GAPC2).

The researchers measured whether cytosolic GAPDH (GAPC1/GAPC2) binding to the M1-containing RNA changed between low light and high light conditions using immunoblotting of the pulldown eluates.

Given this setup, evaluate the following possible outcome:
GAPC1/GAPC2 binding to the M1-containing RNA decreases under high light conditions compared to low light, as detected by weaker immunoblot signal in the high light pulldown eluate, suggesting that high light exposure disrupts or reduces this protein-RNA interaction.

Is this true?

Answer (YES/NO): YES